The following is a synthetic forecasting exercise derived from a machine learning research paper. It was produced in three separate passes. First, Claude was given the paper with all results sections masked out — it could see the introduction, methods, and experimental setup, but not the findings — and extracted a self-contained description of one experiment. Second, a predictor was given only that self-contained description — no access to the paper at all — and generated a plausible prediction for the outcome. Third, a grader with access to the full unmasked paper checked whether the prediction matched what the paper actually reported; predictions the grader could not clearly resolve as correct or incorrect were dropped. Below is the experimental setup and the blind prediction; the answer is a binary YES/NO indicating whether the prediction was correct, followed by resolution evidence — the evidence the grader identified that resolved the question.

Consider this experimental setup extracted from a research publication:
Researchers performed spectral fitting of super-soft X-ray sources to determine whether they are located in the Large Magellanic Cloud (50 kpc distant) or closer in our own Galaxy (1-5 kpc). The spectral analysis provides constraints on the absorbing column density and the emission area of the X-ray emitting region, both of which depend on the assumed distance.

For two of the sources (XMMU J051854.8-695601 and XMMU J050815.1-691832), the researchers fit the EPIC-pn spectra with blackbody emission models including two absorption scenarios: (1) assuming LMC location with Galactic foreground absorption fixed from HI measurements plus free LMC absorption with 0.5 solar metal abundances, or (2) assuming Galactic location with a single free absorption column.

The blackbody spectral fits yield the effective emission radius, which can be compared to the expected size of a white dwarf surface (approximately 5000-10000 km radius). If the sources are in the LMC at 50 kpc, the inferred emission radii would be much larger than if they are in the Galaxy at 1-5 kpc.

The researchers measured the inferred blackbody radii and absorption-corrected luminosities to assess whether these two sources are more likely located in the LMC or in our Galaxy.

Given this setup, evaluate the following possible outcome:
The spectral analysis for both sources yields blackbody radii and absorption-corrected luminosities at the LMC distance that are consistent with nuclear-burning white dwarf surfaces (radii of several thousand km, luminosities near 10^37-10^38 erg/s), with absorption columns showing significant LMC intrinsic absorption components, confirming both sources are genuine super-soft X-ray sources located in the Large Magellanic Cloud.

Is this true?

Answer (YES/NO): NO